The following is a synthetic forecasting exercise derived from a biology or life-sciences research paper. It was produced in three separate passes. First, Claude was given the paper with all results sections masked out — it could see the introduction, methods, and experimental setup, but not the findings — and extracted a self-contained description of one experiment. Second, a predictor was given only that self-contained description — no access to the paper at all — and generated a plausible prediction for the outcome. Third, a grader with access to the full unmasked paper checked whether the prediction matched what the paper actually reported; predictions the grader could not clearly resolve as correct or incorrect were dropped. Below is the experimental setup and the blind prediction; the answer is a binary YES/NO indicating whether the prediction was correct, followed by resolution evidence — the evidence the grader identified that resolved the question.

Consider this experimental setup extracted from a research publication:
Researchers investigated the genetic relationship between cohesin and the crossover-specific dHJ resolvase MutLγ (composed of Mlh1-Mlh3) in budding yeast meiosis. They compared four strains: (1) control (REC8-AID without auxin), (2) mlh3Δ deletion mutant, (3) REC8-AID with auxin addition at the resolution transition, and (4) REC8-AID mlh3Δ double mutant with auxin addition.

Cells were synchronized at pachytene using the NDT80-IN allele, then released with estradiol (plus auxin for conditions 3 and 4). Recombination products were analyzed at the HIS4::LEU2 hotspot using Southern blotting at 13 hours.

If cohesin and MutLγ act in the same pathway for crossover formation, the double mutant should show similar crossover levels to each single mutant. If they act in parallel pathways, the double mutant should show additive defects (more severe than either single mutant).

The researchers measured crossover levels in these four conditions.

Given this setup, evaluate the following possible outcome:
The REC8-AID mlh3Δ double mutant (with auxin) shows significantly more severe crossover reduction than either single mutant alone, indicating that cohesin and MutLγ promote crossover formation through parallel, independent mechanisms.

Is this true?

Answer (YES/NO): NO